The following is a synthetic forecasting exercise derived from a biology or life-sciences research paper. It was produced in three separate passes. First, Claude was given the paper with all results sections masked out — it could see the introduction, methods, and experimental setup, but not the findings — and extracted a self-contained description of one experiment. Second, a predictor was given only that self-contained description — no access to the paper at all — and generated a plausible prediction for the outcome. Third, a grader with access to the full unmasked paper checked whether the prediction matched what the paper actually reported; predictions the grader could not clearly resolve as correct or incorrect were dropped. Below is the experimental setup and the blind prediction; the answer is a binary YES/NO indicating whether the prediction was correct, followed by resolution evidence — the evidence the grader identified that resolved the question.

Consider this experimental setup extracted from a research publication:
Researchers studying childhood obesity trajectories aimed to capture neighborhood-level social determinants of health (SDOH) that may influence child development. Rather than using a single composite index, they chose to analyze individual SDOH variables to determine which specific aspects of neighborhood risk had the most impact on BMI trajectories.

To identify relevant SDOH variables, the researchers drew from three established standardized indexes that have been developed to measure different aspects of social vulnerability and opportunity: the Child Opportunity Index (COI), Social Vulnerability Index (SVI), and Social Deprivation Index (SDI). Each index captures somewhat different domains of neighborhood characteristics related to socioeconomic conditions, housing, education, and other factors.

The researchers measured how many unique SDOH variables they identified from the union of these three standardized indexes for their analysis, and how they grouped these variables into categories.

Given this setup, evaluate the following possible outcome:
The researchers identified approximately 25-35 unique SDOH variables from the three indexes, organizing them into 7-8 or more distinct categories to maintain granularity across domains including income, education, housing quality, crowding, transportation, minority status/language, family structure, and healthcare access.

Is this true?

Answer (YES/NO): YES